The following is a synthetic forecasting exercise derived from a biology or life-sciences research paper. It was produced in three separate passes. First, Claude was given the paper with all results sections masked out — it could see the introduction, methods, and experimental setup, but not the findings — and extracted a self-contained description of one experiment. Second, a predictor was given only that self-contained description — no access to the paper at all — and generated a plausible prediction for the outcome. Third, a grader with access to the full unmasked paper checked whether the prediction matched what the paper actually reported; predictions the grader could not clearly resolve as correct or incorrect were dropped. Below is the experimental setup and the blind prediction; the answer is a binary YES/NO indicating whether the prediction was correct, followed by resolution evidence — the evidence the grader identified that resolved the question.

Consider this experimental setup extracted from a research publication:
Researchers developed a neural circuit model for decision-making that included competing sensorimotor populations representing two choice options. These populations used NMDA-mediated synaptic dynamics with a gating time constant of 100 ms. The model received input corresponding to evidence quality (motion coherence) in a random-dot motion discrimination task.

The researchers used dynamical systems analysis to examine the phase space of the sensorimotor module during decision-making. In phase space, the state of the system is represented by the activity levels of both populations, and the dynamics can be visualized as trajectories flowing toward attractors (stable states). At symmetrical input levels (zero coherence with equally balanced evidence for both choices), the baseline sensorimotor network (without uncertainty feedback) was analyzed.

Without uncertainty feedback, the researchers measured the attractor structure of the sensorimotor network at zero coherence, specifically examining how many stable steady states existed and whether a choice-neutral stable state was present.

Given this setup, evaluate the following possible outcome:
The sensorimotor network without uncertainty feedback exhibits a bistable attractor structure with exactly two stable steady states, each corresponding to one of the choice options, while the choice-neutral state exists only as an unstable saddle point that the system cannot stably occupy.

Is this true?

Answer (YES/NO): YES